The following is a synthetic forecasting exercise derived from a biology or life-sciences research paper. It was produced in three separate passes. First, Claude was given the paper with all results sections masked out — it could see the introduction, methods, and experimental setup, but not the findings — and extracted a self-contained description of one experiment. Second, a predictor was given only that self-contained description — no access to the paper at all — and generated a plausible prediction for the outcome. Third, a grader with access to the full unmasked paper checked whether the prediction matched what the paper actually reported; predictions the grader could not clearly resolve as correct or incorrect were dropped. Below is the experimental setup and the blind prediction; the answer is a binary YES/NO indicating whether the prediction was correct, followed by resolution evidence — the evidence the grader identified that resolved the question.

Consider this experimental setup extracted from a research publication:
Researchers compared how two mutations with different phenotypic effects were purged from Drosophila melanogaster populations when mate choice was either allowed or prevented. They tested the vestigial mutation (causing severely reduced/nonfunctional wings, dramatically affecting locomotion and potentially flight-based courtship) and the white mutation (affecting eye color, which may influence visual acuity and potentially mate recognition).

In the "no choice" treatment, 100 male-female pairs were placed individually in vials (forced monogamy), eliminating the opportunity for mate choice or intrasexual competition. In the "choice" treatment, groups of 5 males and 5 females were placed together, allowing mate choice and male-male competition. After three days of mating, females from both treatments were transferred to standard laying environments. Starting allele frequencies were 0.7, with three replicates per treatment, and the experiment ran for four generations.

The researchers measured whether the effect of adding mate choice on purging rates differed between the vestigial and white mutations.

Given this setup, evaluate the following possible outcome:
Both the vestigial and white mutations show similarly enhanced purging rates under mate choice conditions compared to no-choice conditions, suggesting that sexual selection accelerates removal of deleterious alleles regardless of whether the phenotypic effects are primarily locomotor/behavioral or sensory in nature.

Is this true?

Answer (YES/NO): YES